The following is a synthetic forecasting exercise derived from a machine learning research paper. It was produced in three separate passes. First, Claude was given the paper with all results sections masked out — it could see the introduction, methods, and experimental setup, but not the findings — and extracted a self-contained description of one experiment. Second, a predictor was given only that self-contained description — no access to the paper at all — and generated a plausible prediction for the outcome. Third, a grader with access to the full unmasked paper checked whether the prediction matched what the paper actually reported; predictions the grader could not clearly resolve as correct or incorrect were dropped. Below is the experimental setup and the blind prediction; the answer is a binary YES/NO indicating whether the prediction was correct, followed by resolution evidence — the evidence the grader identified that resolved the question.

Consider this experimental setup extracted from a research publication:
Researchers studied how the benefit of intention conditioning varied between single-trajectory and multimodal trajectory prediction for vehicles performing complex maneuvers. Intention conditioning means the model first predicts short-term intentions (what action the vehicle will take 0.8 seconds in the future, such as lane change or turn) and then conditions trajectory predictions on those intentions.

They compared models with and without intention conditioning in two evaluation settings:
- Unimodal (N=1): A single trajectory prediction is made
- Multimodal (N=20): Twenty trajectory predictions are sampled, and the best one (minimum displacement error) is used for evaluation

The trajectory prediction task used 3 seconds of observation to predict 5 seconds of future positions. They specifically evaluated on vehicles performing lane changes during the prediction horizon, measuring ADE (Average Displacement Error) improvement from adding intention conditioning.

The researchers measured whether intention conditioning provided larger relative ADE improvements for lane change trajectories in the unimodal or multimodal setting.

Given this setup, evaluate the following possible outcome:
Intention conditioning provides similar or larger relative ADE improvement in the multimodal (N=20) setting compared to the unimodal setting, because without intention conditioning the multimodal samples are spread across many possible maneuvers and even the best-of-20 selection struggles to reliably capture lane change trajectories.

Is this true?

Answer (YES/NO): NO